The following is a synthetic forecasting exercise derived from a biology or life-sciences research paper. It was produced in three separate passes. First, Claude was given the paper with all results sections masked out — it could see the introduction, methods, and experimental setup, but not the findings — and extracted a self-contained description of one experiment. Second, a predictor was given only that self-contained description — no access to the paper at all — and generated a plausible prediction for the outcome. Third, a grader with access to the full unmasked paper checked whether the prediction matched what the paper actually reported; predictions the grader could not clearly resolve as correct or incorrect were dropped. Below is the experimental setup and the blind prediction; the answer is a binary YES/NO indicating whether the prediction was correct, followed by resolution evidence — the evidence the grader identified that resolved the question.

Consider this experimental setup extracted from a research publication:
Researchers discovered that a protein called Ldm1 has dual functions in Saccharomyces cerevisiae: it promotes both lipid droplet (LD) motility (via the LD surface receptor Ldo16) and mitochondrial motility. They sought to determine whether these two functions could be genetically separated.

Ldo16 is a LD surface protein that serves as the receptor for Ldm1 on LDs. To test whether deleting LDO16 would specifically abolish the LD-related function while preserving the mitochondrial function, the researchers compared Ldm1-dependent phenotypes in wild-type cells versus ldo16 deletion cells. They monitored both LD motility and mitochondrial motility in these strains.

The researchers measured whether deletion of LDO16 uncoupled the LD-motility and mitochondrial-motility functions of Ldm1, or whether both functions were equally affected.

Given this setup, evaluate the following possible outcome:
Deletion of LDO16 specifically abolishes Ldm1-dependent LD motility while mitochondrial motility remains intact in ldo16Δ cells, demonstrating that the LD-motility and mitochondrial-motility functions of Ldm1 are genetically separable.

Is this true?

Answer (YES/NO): YES